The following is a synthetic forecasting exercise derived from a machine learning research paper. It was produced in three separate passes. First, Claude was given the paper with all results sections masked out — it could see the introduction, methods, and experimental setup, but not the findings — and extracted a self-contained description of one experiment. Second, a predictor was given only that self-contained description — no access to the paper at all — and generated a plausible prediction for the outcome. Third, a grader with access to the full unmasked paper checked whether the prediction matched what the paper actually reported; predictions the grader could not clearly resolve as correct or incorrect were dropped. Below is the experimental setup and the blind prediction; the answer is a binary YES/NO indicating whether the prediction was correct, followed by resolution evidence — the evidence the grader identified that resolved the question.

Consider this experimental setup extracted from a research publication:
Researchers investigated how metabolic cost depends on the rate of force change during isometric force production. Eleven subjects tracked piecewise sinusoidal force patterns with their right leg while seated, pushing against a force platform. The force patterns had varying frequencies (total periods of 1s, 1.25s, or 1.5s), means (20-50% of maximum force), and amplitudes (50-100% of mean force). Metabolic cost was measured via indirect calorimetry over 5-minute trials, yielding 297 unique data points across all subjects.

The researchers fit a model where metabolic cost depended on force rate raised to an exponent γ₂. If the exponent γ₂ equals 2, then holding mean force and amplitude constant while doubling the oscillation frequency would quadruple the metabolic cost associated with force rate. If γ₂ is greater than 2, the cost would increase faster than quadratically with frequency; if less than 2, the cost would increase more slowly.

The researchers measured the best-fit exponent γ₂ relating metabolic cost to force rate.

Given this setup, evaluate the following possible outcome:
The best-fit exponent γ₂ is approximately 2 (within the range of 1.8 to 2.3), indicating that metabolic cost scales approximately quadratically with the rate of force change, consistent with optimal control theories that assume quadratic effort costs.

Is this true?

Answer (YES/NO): NO